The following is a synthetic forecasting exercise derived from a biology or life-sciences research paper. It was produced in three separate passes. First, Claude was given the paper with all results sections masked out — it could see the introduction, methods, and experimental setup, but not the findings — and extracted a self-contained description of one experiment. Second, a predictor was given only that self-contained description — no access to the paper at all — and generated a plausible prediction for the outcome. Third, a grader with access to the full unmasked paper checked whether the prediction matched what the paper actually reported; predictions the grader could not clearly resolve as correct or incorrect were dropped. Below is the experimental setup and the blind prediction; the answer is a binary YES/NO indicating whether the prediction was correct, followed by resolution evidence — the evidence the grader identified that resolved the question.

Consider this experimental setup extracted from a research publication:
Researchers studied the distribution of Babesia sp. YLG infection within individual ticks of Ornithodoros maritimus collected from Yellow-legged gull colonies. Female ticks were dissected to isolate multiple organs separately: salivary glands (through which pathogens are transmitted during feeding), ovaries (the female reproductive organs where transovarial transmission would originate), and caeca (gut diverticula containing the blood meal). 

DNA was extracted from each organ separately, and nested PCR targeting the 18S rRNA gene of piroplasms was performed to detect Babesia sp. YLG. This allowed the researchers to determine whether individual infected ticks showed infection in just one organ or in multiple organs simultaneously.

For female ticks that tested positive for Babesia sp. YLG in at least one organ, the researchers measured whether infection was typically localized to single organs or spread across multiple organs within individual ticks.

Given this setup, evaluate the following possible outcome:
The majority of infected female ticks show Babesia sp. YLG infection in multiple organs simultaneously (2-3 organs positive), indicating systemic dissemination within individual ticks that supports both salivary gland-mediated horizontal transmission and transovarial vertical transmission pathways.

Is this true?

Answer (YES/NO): NO